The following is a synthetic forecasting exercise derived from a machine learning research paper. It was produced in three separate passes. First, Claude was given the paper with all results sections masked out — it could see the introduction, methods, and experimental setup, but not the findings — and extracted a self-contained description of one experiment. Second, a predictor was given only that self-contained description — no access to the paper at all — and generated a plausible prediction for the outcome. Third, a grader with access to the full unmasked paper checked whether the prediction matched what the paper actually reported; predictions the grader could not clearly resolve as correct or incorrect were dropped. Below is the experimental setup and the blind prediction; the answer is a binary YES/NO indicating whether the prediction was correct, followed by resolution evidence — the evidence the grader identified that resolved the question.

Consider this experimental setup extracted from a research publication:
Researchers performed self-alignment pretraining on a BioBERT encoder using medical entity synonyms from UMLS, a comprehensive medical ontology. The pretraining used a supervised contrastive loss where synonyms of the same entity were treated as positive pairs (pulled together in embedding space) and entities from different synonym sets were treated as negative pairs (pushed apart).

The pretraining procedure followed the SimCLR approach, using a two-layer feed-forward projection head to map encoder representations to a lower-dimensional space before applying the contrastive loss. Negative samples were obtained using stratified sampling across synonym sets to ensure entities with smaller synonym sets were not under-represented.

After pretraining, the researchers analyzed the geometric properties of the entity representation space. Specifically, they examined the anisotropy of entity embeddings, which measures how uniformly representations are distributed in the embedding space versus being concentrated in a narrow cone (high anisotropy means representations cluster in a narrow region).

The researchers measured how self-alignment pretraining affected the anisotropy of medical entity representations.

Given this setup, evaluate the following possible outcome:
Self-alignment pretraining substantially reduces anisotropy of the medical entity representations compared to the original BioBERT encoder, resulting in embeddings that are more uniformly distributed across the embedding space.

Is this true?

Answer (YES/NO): YES